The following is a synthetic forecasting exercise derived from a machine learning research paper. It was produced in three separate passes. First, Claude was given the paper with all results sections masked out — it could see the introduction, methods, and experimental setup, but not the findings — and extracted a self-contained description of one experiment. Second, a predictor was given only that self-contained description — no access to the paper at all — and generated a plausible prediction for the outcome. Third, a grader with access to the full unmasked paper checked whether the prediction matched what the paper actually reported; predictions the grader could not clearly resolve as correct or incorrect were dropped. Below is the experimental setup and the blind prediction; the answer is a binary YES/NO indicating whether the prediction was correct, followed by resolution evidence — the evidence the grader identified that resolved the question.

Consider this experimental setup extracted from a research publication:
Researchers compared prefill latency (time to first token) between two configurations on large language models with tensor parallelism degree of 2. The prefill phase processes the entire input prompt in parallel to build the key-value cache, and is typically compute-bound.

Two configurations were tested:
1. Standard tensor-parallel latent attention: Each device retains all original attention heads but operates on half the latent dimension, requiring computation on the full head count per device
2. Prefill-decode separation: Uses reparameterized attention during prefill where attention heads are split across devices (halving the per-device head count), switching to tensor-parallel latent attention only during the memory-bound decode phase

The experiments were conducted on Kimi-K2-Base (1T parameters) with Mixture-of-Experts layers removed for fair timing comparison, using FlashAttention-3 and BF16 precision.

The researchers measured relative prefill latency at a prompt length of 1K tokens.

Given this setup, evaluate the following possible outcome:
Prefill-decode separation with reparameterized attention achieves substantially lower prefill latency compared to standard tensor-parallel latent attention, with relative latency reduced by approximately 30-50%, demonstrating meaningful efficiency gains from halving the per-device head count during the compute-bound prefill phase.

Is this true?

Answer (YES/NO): NO